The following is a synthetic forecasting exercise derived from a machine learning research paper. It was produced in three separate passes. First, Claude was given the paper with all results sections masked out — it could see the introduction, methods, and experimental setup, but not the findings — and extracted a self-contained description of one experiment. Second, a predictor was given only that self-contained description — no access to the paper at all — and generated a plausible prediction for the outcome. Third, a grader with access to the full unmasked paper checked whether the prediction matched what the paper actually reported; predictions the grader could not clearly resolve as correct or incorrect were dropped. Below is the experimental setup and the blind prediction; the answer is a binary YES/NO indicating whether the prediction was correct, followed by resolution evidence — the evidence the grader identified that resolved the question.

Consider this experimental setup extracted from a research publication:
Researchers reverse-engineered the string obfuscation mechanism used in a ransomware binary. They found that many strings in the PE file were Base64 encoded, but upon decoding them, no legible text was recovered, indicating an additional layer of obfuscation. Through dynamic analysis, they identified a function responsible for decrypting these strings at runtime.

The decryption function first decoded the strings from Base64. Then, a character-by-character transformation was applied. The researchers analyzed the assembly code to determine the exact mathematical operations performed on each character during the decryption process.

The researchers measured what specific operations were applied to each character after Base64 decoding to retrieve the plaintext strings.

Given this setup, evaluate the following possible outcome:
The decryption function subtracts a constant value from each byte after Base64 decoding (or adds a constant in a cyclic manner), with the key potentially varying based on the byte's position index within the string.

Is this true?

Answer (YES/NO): NO